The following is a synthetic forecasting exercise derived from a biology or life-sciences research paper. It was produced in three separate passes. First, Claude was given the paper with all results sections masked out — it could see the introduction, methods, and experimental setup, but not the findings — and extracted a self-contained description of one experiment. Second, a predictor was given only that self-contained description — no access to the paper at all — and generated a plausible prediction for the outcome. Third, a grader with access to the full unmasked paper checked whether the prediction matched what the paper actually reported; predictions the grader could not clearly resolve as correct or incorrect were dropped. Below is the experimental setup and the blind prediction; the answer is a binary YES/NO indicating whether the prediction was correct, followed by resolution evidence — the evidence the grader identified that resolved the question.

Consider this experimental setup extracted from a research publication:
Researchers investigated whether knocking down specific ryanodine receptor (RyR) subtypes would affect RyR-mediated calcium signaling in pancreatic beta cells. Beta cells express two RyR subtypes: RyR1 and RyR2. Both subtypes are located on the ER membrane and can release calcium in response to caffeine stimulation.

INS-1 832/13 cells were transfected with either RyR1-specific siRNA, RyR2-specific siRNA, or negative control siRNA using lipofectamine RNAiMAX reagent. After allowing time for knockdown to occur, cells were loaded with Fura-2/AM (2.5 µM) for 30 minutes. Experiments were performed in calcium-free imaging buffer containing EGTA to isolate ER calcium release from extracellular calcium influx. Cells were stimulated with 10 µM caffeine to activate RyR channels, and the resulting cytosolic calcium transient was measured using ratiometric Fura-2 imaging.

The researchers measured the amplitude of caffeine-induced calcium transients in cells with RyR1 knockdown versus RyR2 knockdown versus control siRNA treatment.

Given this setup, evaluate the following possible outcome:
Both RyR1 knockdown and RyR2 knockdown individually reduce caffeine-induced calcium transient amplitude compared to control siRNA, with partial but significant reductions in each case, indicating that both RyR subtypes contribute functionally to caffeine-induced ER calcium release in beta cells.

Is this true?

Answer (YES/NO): NO